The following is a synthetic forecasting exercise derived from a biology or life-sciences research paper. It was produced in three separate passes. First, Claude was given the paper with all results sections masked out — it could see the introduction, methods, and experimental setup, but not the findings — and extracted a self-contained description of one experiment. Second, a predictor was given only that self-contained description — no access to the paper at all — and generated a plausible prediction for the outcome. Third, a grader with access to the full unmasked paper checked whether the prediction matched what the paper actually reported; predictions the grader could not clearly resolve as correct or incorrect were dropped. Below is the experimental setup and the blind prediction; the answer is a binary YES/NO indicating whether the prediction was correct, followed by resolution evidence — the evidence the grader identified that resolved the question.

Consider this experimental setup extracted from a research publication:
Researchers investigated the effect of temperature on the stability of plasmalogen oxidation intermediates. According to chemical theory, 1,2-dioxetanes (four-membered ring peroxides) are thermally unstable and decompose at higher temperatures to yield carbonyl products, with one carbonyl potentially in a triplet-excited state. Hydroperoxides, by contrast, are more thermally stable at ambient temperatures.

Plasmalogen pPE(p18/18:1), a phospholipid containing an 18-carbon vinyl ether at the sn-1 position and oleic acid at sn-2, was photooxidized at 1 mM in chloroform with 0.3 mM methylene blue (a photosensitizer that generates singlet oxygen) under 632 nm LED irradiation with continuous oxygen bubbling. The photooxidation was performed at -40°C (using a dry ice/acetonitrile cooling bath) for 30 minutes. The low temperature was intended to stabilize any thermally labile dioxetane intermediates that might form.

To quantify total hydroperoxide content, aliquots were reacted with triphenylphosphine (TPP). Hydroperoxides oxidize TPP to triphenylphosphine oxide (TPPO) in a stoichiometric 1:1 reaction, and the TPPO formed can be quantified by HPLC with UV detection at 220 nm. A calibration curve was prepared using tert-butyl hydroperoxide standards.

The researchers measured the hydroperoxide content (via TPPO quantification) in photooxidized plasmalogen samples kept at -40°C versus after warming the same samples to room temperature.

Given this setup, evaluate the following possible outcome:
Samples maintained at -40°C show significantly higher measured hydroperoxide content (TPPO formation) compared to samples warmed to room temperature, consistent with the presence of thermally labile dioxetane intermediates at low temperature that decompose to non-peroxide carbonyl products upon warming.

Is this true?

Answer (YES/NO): NO